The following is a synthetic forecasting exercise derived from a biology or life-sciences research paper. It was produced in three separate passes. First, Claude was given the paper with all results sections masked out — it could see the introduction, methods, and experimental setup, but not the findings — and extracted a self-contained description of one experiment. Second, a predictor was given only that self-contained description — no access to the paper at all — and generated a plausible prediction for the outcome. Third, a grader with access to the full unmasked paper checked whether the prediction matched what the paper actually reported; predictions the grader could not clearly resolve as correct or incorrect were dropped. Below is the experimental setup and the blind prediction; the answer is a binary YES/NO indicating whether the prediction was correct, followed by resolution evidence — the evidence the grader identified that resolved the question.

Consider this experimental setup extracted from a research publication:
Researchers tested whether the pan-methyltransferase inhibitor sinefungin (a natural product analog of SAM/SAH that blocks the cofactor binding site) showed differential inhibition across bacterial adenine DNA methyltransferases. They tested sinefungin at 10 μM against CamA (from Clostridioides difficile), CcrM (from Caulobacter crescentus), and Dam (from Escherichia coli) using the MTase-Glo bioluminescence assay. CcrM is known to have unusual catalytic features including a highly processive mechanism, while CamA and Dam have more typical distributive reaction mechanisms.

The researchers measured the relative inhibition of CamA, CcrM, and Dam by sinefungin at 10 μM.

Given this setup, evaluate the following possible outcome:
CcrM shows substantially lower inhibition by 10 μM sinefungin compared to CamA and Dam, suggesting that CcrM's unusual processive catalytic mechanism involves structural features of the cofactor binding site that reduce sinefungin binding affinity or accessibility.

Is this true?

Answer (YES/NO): NO